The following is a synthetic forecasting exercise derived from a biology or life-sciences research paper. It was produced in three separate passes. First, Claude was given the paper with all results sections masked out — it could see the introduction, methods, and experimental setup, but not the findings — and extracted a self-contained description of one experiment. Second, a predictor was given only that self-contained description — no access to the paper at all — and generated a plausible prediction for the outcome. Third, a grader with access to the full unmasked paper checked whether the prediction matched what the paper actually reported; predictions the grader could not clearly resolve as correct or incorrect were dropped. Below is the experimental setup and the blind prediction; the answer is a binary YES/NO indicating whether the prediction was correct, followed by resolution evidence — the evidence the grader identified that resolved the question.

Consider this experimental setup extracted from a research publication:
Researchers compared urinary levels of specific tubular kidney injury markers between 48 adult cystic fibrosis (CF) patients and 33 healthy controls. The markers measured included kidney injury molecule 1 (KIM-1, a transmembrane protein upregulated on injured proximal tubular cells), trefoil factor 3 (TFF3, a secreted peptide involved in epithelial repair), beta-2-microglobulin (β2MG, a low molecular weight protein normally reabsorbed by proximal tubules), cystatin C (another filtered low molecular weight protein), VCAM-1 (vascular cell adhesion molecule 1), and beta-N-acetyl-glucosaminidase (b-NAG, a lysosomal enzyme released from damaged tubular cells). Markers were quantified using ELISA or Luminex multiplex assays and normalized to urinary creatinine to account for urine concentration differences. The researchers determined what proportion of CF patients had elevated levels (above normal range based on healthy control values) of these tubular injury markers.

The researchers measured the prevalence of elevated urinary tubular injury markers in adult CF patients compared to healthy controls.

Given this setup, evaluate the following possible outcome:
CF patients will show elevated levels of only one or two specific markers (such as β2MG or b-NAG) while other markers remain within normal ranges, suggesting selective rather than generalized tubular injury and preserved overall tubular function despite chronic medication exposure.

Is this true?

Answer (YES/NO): NO